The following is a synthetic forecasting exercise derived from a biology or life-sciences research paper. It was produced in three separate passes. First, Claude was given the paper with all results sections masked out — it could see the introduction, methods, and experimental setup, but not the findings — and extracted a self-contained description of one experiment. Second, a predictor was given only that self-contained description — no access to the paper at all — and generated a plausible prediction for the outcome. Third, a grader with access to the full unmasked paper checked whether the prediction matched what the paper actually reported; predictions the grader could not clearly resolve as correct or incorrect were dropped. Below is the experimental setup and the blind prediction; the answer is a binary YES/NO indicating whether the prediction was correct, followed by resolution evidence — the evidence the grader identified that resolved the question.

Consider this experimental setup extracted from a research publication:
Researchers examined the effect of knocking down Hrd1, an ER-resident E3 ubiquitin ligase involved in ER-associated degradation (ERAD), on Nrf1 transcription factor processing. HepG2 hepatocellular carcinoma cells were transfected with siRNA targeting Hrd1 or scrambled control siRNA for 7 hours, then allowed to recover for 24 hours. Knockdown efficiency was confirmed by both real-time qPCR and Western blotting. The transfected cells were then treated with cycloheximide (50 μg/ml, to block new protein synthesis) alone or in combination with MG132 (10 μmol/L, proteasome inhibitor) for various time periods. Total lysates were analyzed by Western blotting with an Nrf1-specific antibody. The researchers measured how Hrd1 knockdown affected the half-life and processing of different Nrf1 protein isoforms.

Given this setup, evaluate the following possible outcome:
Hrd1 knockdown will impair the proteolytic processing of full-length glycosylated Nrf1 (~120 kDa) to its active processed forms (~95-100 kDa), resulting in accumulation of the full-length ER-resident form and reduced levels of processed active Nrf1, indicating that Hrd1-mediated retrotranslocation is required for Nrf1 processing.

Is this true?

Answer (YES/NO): NO